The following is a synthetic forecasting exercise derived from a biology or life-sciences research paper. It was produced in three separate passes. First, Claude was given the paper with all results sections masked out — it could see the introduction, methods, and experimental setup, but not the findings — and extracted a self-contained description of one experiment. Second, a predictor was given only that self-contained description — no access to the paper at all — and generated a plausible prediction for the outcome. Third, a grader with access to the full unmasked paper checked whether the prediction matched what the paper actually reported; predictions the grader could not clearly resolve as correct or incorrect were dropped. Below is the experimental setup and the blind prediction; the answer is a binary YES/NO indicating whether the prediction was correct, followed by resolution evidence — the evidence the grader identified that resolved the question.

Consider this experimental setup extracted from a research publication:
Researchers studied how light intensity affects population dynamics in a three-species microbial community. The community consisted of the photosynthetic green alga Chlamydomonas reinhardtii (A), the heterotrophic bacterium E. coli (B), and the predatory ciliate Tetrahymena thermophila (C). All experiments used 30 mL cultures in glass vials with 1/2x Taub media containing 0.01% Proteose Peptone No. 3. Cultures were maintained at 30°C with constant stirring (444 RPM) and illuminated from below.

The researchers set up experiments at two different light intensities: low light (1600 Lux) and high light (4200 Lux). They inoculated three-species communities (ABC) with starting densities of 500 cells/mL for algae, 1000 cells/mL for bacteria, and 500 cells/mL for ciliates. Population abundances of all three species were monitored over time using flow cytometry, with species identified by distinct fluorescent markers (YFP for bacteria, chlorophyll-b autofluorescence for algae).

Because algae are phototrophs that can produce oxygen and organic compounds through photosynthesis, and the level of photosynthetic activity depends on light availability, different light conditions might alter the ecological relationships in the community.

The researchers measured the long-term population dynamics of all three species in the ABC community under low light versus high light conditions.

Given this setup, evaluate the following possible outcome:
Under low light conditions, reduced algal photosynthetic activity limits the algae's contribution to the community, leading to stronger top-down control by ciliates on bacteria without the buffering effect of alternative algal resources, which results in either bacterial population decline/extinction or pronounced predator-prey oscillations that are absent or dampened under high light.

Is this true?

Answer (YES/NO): NO